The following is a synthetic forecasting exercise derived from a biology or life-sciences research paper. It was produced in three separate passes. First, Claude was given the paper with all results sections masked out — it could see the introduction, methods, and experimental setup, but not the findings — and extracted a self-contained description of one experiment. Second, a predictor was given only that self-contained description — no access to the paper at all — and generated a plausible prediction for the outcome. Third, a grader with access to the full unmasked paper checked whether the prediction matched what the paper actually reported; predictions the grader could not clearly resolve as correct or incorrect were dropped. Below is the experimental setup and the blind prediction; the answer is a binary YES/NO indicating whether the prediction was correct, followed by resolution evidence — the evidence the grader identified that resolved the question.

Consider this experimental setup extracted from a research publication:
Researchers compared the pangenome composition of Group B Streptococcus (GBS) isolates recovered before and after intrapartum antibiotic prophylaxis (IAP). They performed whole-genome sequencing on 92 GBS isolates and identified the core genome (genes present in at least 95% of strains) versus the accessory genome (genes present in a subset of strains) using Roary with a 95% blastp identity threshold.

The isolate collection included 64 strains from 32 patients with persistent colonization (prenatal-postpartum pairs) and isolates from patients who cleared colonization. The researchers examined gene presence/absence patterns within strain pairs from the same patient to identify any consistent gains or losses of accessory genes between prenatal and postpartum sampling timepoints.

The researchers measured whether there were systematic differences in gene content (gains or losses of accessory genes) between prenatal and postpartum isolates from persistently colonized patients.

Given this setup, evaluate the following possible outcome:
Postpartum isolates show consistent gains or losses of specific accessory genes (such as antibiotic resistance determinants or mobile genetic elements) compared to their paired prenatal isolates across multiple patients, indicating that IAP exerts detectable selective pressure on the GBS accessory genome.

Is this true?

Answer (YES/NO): NO